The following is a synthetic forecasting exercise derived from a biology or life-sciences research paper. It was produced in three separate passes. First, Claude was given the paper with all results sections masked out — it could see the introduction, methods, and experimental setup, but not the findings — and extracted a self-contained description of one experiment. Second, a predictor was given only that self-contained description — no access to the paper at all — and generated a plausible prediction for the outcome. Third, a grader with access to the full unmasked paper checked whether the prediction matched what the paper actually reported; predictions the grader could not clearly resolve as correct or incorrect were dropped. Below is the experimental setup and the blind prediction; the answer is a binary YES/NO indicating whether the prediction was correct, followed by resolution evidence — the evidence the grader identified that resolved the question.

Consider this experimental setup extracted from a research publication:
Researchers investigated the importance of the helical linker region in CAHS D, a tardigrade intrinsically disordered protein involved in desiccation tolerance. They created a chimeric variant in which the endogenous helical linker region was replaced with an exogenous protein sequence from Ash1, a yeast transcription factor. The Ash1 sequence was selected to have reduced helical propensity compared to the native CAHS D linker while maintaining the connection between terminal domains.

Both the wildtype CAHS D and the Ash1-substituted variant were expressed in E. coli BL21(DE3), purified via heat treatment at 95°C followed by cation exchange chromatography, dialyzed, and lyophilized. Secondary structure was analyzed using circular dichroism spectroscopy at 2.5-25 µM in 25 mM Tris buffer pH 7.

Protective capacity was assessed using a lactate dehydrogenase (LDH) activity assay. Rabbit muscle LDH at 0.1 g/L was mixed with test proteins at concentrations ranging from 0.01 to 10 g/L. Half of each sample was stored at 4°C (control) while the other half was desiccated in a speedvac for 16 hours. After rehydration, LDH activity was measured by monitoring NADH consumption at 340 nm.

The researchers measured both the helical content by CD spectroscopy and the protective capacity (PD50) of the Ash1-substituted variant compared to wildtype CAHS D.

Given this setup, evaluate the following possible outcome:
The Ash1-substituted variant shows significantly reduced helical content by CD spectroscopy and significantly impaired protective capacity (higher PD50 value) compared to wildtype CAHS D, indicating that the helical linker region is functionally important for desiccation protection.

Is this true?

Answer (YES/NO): YES